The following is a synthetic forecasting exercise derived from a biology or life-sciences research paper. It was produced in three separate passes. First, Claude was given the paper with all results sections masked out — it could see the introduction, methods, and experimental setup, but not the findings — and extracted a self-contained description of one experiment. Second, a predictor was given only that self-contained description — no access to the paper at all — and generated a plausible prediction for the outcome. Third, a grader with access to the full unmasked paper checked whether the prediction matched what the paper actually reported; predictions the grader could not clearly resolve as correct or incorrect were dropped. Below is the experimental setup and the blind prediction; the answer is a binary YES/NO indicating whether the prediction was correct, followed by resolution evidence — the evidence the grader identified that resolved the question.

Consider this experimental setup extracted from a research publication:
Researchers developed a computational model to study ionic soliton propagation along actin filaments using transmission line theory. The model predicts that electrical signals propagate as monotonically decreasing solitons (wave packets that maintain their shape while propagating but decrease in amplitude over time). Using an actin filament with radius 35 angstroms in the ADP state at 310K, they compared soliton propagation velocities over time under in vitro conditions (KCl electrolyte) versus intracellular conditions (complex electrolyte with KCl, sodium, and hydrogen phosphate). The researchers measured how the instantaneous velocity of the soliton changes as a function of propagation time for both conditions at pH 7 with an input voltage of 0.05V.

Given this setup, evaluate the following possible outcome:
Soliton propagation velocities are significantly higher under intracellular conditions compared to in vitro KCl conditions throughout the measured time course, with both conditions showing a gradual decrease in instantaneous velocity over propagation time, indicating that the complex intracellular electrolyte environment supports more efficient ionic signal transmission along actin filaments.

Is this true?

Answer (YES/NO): NO